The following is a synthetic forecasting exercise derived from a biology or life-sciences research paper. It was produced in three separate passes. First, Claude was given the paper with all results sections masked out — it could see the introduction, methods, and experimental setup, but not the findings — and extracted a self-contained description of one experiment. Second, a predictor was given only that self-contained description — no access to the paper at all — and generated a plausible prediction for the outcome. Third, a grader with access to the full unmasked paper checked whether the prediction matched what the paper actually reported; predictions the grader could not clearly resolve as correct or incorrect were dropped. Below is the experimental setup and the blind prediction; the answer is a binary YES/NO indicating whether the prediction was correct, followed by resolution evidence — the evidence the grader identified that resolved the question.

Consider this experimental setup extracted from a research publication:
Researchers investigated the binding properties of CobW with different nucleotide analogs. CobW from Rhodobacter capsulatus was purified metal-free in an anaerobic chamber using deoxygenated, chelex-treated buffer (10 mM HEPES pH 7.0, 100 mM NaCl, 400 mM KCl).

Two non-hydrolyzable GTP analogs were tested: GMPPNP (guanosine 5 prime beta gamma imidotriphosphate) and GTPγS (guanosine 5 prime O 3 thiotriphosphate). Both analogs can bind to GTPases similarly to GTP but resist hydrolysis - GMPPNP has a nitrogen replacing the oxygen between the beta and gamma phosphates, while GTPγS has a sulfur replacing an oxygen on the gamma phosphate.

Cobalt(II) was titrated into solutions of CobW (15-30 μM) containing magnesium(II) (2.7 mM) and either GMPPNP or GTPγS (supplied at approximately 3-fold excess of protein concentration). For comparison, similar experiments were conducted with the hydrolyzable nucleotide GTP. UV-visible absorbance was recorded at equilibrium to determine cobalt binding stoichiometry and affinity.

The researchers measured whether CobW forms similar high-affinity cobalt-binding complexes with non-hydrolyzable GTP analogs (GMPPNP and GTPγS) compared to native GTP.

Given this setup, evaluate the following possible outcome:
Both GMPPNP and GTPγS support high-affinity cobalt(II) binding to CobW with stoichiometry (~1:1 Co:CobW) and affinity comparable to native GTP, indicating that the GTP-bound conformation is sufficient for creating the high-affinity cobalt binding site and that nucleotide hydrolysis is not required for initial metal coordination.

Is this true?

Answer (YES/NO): NO